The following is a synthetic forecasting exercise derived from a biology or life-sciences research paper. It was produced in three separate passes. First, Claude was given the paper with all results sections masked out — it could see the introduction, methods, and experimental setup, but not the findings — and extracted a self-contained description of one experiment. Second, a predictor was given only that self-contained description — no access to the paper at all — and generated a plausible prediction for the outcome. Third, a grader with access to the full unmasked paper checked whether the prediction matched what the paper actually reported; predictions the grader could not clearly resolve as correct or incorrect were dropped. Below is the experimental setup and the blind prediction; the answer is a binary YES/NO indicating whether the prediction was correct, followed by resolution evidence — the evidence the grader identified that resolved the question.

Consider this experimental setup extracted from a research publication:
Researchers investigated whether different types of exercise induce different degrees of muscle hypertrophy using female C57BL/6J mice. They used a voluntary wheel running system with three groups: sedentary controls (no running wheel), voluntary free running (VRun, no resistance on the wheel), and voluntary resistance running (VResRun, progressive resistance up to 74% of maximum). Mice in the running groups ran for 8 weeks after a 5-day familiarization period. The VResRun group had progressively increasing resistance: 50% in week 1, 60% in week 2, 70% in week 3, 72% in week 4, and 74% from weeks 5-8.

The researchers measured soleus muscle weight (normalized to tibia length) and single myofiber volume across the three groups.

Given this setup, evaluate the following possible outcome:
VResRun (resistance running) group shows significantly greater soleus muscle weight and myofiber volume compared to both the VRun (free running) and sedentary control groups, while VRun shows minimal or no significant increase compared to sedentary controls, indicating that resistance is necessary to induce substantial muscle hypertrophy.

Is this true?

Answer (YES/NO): YES